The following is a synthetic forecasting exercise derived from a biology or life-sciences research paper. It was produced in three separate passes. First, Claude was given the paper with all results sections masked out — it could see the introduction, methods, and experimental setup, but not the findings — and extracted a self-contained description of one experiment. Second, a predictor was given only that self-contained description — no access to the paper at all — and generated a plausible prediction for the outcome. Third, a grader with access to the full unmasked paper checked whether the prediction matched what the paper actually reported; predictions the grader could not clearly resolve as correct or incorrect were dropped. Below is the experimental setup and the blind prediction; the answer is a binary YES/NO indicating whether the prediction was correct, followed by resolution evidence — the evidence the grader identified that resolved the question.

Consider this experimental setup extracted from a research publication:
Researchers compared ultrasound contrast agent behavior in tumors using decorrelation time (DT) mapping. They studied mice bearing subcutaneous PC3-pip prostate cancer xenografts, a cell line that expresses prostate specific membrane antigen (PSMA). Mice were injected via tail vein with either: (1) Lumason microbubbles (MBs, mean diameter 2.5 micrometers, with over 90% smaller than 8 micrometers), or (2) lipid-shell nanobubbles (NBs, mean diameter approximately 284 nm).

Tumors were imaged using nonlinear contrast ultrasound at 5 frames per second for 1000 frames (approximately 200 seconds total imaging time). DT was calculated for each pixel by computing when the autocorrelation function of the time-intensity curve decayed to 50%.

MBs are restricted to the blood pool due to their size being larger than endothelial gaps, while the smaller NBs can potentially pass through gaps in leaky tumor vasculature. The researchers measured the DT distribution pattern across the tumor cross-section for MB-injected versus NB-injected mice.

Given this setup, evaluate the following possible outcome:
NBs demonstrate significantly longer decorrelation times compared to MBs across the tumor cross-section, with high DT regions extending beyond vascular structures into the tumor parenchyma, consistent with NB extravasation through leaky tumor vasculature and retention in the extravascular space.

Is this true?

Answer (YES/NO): YES